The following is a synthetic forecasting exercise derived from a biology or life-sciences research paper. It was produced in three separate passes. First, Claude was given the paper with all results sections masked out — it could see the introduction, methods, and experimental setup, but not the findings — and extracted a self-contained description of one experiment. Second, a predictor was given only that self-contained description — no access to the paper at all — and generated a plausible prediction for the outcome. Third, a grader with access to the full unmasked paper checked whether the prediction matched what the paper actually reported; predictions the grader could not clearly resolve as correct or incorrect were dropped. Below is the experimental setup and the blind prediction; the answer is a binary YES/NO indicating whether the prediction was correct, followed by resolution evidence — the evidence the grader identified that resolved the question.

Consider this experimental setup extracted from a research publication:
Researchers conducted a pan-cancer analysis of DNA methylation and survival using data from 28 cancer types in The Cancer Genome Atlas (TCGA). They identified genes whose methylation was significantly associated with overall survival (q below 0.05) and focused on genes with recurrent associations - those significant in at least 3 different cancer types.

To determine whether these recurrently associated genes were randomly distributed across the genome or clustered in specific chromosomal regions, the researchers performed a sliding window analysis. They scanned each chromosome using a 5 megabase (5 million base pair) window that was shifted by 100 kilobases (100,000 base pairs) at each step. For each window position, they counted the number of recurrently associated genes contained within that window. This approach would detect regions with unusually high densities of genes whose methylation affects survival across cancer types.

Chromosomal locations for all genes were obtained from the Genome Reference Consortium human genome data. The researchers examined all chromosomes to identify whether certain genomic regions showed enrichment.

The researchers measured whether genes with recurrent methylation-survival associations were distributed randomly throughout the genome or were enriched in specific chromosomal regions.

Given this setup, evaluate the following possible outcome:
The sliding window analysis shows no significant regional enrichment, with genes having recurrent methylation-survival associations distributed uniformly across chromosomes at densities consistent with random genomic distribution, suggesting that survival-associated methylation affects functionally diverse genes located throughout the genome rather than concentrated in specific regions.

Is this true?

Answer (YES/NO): NO